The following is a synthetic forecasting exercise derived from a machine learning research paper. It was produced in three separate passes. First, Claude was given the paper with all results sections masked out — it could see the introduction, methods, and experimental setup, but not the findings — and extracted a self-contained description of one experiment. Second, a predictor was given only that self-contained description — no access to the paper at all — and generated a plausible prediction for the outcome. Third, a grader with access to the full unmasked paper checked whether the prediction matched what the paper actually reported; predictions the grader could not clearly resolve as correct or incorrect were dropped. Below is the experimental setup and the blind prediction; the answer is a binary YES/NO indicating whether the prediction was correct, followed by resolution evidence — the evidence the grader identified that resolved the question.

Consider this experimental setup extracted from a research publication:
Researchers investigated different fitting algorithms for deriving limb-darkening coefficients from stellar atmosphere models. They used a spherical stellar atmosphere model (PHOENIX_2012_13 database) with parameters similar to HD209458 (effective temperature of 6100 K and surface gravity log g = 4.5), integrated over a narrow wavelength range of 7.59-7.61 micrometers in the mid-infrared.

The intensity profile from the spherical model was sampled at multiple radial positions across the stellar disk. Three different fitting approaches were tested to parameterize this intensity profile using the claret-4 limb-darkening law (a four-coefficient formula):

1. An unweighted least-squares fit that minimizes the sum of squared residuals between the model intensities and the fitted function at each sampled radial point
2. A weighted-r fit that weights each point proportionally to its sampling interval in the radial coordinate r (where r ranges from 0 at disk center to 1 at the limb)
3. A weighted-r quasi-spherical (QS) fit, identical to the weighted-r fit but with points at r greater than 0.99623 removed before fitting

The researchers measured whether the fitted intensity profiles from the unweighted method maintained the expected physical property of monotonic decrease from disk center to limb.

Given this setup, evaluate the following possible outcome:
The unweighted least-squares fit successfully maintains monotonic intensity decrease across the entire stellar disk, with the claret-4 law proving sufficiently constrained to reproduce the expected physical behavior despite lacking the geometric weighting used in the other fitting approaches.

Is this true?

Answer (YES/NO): NO